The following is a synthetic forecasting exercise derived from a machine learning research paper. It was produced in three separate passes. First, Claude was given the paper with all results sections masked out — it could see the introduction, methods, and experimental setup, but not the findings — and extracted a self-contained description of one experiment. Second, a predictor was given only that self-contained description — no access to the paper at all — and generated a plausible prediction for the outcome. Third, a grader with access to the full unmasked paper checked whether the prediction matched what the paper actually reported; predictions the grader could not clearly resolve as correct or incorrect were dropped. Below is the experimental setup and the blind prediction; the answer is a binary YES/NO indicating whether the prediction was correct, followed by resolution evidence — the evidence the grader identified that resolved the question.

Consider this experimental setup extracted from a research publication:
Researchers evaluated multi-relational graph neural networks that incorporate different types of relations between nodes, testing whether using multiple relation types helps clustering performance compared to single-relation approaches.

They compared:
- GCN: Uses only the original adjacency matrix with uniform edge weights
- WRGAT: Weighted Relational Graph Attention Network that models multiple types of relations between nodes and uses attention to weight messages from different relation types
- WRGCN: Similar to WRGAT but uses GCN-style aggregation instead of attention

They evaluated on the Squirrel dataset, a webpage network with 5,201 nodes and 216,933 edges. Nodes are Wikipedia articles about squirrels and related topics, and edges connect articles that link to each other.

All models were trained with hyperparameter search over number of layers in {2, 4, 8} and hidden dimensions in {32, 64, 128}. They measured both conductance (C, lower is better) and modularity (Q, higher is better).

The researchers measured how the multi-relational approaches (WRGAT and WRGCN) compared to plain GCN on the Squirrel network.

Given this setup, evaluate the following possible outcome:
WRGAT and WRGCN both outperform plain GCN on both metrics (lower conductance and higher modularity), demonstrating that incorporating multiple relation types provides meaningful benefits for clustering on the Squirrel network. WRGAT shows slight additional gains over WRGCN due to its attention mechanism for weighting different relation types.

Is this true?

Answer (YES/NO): NO